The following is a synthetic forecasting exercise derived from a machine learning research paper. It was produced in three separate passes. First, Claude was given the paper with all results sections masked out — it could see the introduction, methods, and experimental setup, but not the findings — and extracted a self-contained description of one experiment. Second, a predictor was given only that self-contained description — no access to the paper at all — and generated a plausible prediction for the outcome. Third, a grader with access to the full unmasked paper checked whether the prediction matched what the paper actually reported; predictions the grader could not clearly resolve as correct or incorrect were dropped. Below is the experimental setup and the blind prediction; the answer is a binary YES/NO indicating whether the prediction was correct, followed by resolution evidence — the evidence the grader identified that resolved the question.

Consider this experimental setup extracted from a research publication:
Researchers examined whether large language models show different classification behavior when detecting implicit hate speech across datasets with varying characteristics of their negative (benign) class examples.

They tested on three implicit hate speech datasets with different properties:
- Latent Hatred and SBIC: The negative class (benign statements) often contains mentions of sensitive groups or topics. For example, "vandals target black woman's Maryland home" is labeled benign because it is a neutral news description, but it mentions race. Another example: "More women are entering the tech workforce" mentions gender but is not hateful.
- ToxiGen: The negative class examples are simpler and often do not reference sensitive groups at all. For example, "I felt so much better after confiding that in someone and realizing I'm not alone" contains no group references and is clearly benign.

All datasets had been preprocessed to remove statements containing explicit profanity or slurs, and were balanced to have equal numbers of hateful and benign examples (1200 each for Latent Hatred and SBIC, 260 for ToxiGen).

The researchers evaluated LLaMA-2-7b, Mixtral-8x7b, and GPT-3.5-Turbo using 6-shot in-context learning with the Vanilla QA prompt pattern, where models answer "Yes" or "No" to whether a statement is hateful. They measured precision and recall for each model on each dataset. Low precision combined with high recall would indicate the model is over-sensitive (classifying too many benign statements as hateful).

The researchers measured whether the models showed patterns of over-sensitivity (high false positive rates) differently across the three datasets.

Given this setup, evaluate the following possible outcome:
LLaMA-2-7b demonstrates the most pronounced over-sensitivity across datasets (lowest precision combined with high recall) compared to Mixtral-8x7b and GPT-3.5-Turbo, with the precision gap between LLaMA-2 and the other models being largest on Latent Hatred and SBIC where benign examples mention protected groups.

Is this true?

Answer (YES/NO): NO